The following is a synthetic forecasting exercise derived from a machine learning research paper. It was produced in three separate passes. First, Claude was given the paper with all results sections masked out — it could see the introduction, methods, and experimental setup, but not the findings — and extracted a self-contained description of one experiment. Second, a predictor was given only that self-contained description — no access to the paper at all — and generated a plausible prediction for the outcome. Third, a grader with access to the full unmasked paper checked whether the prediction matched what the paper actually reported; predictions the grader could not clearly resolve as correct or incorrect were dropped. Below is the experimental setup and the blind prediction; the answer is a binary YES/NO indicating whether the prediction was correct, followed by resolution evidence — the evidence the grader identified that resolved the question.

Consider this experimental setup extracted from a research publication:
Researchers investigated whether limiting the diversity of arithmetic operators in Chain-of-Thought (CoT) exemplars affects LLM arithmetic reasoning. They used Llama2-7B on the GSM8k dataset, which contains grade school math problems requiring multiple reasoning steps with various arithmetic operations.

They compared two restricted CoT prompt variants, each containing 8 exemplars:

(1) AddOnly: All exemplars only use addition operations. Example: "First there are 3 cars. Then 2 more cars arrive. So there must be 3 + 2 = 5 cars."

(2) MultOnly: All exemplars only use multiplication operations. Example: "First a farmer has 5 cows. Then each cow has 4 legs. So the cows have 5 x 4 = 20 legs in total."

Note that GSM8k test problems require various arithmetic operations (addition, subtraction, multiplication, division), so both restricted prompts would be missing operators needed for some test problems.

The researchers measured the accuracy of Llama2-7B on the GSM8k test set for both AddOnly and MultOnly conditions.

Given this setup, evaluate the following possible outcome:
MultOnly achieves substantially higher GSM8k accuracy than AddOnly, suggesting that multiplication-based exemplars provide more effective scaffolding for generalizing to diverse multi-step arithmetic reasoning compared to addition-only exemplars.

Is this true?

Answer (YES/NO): NO